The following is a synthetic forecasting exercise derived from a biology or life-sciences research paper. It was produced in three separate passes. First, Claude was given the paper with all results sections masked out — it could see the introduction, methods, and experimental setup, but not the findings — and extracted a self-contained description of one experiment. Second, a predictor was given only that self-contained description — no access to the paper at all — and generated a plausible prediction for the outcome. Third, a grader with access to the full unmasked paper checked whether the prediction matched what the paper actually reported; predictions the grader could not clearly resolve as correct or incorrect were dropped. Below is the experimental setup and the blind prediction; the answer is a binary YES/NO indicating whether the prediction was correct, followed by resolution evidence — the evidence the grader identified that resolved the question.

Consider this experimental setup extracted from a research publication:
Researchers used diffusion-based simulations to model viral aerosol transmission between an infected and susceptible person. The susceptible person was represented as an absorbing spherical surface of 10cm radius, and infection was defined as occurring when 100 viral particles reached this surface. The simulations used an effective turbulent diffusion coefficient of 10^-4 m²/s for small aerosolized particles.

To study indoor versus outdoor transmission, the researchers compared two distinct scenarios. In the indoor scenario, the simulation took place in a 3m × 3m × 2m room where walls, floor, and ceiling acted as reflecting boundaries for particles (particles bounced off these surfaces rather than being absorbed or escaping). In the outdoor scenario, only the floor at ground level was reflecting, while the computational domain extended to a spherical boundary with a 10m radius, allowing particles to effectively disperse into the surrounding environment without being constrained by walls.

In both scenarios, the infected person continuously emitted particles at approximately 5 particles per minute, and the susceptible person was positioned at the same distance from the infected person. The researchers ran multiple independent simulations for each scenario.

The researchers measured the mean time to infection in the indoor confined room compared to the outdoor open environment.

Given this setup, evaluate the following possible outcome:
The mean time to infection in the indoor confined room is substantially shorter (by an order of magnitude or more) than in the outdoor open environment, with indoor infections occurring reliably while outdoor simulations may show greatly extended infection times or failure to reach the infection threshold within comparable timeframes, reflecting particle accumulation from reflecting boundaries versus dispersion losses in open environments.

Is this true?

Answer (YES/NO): NO